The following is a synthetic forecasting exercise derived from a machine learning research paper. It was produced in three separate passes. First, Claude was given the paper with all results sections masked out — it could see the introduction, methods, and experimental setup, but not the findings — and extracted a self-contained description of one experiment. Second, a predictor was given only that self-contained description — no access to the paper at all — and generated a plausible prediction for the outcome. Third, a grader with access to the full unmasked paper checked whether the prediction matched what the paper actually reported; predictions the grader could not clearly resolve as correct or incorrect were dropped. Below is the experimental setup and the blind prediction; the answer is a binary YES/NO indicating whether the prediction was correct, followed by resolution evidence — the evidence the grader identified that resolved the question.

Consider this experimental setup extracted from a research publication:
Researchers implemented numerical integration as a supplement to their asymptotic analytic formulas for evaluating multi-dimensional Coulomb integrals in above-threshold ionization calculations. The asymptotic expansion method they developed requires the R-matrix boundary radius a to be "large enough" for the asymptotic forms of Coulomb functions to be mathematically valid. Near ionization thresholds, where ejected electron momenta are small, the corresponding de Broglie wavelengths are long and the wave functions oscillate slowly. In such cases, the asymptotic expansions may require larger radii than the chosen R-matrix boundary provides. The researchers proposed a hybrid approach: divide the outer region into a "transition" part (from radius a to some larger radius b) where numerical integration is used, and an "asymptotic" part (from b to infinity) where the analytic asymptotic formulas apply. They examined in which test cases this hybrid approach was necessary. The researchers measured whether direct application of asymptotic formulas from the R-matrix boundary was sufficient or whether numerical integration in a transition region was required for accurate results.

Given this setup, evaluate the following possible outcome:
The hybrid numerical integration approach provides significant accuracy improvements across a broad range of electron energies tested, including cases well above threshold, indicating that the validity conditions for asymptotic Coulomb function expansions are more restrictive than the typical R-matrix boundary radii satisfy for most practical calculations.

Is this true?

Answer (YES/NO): NO